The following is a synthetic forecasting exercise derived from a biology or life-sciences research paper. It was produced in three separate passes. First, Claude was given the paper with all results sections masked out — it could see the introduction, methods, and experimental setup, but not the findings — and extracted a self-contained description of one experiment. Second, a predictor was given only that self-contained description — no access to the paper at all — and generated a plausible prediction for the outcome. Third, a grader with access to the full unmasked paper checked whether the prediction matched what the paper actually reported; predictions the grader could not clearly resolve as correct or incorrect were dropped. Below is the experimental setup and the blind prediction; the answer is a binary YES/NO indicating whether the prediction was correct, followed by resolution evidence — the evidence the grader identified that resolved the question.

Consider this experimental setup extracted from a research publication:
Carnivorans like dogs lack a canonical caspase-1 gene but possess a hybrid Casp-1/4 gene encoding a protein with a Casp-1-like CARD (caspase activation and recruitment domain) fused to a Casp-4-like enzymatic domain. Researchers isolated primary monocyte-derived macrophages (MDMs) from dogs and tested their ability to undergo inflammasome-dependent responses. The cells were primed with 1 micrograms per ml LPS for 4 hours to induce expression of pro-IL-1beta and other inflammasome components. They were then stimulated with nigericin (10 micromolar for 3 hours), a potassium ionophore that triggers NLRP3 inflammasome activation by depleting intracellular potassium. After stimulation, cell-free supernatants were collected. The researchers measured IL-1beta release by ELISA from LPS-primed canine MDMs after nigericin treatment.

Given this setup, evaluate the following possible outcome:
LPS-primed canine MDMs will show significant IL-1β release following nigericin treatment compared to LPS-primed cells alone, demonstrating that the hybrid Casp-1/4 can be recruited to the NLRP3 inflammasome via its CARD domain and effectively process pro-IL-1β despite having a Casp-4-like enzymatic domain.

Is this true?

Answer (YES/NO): YES